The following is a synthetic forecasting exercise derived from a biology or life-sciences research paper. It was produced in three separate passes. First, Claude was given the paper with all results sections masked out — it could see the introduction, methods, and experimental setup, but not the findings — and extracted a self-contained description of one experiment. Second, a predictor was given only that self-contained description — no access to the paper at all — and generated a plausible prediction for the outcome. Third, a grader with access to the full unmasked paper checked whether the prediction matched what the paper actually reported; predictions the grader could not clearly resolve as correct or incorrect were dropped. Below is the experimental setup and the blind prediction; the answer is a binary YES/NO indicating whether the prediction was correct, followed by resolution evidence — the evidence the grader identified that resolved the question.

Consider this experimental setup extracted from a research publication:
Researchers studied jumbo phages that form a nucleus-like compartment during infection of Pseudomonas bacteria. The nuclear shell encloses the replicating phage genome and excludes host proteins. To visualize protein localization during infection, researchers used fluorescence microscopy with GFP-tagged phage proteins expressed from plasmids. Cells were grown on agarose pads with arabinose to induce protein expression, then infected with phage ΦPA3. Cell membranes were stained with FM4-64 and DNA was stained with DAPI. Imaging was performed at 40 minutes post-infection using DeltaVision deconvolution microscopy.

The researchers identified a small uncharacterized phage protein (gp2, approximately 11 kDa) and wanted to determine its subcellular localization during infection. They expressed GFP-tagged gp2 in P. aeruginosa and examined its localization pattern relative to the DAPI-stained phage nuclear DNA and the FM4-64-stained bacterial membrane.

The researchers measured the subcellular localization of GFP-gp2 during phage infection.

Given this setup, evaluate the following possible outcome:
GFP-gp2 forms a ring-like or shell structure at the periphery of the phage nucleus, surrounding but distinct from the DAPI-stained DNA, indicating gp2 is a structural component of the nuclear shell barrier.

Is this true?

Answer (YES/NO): YES